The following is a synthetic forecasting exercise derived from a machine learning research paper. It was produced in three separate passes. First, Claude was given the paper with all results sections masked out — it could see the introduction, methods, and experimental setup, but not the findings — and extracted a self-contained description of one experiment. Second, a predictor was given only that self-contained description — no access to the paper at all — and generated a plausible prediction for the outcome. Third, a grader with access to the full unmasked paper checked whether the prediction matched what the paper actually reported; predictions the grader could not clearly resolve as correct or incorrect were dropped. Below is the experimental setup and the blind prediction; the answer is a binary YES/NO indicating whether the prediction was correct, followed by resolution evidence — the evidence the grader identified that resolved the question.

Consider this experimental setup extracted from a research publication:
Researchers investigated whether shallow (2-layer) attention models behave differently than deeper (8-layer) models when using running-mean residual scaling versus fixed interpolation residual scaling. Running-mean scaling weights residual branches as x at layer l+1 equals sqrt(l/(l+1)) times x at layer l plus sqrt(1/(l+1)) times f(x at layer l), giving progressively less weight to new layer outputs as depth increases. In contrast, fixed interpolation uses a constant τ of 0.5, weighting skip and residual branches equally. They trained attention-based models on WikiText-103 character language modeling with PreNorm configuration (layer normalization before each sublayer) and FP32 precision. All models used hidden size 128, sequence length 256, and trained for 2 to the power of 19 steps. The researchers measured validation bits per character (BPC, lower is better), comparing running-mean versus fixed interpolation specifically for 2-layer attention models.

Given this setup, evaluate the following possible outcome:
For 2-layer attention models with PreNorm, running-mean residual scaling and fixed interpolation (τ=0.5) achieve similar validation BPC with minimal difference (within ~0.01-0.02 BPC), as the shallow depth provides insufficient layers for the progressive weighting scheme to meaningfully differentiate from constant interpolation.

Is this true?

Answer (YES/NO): NO